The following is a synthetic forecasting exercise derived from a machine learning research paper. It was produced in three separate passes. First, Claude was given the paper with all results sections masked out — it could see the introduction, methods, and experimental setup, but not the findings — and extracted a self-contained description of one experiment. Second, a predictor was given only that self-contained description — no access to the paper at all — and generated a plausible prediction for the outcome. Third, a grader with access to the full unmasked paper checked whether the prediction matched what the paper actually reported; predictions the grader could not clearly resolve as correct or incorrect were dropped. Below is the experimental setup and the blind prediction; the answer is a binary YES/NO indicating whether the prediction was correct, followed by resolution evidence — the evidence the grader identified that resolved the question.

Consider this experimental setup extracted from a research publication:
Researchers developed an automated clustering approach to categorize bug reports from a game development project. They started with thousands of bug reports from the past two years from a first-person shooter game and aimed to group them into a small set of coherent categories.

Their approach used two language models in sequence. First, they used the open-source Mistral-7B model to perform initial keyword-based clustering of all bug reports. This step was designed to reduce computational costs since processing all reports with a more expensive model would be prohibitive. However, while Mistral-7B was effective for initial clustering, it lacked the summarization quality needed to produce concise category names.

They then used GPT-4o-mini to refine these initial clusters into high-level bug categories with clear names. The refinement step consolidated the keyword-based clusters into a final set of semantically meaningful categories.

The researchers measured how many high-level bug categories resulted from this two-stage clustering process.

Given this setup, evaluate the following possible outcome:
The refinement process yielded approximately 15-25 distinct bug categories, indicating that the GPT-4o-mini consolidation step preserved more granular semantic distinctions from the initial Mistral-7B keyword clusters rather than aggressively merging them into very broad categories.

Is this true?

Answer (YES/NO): NO